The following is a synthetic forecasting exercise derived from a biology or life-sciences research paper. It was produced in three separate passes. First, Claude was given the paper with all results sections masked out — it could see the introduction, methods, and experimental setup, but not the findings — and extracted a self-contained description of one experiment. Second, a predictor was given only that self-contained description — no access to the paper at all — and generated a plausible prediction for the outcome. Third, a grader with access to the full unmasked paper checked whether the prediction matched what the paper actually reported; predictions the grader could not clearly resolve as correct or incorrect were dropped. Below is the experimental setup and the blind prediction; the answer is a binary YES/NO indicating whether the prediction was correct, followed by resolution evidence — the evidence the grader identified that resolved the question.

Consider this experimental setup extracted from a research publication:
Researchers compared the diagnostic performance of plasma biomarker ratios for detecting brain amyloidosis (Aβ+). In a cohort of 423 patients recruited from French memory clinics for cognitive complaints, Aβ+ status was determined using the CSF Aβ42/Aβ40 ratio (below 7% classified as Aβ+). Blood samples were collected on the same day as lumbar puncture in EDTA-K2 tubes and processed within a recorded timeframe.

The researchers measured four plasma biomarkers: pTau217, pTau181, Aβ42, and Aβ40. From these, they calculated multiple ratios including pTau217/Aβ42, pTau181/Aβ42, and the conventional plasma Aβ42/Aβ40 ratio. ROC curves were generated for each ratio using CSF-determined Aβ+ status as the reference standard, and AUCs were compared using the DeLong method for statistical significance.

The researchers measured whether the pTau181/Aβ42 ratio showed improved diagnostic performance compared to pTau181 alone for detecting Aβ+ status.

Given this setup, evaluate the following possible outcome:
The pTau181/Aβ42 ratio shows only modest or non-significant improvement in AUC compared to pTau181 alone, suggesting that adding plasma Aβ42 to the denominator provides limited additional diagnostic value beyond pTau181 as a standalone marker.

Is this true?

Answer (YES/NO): NO